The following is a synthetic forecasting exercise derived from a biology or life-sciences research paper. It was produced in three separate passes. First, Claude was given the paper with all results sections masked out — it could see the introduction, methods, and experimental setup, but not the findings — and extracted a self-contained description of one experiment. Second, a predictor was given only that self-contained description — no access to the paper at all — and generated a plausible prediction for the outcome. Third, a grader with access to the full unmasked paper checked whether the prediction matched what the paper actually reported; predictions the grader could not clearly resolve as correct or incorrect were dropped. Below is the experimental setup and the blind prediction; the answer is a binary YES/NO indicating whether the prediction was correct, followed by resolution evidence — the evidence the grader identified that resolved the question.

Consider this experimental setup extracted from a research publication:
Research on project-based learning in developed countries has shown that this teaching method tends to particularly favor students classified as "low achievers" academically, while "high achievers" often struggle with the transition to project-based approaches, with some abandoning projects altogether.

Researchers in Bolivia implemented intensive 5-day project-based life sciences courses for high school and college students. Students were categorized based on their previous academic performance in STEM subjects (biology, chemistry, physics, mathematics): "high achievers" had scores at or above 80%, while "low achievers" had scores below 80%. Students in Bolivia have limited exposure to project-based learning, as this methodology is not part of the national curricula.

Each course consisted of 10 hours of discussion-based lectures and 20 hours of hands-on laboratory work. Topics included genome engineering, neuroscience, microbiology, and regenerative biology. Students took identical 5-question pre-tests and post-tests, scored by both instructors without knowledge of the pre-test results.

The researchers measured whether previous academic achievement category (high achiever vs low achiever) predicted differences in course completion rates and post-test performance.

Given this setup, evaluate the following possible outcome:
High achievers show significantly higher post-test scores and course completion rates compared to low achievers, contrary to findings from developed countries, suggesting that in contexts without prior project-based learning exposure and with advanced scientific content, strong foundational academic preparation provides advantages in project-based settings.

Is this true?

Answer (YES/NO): NO